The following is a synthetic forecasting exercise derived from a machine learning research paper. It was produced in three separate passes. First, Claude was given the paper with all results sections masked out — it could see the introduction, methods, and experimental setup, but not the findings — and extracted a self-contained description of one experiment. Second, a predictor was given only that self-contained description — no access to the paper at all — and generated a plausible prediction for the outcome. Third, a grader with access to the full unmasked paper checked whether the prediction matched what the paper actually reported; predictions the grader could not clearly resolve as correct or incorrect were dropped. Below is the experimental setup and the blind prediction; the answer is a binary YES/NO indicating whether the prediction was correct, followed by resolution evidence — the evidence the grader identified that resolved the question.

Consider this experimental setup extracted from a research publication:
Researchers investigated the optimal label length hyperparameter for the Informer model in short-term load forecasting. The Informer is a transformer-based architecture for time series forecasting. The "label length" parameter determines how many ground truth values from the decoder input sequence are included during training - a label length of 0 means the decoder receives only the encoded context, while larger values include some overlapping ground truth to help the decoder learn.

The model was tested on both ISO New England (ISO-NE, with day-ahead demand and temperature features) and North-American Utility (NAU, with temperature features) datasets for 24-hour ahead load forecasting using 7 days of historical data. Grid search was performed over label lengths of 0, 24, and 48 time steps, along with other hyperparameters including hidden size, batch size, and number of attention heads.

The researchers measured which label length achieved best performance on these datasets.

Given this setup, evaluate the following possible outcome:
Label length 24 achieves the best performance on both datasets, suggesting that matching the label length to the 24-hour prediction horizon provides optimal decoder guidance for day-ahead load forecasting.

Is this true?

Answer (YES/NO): NO